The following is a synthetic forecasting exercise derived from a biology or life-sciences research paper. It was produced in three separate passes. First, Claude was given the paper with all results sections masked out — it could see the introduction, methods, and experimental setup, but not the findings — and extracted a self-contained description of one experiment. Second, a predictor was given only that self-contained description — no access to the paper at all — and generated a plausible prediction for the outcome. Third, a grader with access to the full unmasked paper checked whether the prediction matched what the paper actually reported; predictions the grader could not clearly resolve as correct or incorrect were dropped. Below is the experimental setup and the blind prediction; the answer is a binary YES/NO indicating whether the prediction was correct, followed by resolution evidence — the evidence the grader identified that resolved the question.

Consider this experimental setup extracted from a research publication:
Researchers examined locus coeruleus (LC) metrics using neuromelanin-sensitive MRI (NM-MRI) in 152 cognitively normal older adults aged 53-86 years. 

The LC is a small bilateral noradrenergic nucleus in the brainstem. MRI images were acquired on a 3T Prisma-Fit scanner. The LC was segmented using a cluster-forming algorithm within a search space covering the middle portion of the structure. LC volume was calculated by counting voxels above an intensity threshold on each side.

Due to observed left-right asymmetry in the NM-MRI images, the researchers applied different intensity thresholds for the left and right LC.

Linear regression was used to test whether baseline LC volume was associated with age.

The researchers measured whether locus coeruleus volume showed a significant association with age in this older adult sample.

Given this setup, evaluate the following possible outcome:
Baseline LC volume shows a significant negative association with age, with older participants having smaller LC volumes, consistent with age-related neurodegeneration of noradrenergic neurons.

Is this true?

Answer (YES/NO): NO